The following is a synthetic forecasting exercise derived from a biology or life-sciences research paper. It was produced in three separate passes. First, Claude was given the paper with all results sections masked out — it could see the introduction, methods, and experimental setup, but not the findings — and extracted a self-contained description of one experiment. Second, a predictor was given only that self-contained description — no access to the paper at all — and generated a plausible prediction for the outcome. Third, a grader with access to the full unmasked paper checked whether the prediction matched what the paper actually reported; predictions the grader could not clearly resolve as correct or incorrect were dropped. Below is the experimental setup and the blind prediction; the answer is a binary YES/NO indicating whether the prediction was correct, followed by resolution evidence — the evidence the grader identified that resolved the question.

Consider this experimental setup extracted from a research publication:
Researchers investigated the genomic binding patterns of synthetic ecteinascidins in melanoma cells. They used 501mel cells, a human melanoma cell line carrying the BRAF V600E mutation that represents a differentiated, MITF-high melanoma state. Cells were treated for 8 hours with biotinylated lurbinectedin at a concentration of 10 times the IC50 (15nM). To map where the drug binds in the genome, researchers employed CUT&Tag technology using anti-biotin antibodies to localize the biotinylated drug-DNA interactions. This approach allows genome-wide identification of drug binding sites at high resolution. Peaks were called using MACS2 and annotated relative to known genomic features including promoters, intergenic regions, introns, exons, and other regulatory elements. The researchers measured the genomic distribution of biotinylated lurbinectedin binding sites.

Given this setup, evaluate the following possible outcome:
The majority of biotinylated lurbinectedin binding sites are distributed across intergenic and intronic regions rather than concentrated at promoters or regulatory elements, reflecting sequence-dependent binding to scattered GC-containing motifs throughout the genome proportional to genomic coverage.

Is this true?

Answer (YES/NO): NO